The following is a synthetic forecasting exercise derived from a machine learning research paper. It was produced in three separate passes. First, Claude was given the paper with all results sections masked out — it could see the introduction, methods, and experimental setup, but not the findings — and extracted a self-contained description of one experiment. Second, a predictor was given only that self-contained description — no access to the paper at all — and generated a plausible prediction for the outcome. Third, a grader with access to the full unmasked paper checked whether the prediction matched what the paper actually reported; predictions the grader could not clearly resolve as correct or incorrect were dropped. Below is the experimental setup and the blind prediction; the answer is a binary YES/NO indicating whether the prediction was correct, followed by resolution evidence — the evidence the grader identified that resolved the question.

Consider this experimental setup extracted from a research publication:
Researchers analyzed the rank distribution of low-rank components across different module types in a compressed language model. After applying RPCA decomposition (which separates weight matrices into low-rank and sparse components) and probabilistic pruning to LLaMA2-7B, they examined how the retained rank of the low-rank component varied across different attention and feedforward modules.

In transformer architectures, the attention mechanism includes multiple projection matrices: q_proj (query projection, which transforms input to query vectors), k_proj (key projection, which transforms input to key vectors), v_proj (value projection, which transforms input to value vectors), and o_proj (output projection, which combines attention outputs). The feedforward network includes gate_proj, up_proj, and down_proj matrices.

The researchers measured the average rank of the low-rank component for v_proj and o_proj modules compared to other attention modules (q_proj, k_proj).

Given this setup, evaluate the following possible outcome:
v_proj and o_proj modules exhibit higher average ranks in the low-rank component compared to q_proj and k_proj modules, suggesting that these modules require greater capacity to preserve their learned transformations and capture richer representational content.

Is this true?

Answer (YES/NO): NO